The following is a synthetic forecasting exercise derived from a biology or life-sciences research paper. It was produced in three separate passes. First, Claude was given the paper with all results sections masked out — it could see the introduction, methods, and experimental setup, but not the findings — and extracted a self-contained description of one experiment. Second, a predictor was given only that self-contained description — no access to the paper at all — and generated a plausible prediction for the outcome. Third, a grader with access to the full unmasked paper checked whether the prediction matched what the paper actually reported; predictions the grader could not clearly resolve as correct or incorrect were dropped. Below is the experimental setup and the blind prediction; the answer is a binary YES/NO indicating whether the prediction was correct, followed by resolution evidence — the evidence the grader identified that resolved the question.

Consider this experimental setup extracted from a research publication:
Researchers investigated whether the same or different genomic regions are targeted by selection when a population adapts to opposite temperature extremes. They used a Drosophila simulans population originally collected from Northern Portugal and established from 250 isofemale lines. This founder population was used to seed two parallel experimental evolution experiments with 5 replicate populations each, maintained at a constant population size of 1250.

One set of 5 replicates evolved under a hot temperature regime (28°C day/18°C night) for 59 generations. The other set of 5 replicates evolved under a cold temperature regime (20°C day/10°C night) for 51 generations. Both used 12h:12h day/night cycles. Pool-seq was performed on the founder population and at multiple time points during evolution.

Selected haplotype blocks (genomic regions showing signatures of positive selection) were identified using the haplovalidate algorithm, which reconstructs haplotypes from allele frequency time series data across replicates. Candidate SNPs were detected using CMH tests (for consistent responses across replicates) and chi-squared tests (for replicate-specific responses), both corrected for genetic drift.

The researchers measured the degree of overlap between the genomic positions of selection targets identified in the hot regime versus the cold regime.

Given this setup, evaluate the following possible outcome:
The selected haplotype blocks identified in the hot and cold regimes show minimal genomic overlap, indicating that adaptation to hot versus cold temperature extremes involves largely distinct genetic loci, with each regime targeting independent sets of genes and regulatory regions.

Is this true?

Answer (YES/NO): YES